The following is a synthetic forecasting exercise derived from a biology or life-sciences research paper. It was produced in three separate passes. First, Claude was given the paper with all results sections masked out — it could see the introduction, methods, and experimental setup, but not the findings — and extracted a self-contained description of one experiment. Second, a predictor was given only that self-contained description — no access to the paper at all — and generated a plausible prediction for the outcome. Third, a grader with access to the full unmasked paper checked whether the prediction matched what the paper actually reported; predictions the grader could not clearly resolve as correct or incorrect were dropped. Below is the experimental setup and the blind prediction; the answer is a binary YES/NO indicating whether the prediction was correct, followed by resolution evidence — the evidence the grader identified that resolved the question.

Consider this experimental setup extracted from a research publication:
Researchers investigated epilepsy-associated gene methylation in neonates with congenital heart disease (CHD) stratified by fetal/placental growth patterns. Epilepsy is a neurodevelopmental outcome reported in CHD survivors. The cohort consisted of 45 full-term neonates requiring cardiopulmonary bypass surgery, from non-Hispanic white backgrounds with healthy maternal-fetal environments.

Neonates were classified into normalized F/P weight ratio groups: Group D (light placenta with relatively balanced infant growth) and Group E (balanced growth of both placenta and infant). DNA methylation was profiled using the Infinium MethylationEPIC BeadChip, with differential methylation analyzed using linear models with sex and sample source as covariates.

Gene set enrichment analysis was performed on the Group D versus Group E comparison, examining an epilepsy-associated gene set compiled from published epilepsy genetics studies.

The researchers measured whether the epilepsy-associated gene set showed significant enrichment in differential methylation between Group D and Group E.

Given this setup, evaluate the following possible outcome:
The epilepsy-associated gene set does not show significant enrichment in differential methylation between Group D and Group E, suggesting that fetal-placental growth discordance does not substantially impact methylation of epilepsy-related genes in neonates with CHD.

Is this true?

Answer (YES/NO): NO